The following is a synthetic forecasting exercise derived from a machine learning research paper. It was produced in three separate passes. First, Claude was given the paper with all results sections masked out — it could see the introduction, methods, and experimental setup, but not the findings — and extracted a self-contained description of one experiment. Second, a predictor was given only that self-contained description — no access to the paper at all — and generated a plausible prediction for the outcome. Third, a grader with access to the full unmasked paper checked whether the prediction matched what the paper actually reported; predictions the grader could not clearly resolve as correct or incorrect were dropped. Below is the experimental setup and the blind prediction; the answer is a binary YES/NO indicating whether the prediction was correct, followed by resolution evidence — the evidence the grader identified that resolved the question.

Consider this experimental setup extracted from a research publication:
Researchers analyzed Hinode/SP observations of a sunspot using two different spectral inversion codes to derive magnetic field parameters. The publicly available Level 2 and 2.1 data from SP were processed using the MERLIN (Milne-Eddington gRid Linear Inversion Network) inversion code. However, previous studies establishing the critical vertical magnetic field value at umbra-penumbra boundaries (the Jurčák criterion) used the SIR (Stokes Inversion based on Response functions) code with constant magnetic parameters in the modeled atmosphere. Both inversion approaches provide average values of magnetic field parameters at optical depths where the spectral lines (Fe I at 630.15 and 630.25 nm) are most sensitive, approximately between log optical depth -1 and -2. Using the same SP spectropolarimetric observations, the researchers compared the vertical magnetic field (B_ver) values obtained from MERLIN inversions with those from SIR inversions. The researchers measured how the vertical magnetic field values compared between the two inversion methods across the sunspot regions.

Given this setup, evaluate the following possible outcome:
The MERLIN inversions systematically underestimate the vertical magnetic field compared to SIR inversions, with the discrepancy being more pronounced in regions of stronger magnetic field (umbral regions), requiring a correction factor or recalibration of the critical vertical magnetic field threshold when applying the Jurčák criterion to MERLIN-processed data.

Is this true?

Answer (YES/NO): NO